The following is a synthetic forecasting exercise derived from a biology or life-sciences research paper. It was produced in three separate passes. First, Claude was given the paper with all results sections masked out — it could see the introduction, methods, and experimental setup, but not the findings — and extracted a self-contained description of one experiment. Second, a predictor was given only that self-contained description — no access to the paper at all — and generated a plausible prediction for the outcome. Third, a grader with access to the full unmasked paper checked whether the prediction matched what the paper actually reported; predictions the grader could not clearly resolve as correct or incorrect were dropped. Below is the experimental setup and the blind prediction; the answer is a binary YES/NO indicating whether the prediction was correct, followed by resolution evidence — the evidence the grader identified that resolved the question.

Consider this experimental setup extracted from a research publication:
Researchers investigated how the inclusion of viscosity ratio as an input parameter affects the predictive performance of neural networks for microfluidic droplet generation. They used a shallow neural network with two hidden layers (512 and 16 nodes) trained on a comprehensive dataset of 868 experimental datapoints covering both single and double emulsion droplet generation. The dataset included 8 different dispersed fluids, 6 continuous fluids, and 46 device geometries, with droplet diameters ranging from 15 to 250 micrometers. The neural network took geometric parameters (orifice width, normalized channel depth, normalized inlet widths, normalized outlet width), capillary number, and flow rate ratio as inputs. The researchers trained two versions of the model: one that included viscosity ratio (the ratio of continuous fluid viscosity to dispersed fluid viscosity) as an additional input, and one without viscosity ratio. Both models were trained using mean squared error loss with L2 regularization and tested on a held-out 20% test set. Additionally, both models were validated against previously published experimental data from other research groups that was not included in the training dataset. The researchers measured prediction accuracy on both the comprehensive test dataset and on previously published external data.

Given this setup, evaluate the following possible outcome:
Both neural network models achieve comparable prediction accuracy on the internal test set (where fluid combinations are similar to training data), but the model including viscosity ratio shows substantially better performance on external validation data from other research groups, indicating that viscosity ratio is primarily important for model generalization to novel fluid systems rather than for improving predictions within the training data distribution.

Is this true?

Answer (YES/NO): NO